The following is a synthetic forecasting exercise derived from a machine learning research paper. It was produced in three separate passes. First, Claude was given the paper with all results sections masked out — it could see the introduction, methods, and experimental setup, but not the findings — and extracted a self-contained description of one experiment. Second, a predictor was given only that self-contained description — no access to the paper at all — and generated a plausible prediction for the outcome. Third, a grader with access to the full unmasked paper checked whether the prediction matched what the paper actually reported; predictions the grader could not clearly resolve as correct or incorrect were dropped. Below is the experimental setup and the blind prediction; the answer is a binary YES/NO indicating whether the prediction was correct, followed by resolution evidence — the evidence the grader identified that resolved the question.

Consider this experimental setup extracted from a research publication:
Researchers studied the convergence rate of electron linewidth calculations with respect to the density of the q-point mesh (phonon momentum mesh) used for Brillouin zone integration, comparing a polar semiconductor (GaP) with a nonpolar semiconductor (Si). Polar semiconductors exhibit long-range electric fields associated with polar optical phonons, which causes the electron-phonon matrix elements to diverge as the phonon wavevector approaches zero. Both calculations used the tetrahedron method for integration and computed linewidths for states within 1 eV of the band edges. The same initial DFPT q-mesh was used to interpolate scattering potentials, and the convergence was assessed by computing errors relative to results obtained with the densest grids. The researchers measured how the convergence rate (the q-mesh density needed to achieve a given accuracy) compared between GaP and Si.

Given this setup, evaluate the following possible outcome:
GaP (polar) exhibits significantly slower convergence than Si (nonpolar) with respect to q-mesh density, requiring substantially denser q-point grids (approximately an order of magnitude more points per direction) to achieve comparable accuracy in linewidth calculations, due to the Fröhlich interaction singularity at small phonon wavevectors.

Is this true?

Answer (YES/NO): NO